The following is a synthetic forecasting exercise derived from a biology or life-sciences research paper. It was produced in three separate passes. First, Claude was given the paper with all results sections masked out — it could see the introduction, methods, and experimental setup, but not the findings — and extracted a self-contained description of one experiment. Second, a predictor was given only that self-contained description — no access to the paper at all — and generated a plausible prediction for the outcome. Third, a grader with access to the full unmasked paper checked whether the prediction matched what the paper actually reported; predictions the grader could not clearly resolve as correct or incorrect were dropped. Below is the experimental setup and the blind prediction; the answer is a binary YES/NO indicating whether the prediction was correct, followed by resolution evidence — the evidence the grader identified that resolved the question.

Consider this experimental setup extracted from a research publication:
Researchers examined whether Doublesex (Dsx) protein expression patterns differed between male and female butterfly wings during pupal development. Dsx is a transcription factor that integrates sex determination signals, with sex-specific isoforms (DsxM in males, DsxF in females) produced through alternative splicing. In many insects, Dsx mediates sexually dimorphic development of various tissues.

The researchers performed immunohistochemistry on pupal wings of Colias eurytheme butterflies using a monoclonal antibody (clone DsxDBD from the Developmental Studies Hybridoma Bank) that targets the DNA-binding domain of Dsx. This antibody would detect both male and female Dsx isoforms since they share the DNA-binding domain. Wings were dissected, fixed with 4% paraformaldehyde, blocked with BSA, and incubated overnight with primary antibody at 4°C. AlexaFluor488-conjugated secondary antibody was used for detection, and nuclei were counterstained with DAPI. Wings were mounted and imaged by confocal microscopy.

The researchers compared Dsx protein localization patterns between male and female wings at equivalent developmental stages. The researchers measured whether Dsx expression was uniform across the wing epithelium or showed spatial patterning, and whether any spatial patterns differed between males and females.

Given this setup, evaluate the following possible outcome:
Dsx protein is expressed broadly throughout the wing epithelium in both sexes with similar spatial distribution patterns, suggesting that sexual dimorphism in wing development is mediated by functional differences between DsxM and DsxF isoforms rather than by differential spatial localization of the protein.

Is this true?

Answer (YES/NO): NO